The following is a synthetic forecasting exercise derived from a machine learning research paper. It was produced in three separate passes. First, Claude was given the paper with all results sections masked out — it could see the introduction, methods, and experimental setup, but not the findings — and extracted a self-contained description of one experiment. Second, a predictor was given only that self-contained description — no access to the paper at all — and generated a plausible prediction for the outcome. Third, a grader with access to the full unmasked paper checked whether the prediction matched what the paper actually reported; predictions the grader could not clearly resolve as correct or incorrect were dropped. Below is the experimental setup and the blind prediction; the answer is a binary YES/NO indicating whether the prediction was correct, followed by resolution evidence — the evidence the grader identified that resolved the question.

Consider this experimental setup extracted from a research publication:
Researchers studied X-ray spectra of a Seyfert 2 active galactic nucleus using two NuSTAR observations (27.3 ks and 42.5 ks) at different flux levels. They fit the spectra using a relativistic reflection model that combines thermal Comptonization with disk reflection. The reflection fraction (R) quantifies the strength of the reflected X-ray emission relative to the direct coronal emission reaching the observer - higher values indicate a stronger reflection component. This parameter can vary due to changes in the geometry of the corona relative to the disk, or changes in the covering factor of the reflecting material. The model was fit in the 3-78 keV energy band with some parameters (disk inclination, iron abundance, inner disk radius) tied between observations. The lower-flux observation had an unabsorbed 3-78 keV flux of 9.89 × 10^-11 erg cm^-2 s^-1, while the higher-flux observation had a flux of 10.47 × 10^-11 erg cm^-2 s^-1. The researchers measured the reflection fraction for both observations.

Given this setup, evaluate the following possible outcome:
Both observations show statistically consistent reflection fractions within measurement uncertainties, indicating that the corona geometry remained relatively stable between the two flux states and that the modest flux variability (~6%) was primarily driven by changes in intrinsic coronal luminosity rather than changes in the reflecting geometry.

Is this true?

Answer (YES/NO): NO